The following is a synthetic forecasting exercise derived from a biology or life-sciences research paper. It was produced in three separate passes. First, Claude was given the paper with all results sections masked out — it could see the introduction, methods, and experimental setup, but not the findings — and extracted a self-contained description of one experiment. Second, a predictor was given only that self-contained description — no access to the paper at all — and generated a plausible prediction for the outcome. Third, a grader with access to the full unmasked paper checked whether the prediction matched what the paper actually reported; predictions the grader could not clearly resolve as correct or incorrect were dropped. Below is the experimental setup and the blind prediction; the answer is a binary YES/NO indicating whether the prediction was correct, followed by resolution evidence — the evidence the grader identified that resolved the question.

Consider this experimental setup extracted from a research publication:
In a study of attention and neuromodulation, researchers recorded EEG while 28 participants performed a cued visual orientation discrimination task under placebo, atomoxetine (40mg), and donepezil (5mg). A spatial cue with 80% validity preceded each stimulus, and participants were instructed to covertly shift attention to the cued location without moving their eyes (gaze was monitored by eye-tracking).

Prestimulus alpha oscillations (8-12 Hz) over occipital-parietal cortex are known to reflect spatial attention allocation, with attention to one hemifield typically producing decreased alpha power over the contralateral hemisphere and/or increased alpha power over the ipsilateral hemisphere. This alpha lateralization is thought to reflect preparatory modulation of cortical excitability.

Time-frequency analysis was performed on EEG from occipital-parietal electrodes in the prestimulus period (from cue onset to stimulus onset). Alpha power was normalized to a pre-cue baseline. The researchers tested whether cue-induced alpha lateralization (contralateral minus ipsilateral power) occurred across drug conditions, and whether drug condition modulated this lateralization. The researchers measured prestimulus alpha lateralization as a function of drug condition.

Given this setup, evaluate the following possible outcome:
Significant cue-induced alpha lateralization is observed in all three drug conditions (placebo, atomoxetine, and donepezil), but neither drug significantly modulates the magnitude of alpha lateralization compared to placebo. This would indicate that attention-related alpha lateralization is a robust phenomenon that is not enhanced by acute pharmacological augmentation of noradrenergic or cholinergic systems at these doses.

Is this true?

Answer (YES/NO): YES